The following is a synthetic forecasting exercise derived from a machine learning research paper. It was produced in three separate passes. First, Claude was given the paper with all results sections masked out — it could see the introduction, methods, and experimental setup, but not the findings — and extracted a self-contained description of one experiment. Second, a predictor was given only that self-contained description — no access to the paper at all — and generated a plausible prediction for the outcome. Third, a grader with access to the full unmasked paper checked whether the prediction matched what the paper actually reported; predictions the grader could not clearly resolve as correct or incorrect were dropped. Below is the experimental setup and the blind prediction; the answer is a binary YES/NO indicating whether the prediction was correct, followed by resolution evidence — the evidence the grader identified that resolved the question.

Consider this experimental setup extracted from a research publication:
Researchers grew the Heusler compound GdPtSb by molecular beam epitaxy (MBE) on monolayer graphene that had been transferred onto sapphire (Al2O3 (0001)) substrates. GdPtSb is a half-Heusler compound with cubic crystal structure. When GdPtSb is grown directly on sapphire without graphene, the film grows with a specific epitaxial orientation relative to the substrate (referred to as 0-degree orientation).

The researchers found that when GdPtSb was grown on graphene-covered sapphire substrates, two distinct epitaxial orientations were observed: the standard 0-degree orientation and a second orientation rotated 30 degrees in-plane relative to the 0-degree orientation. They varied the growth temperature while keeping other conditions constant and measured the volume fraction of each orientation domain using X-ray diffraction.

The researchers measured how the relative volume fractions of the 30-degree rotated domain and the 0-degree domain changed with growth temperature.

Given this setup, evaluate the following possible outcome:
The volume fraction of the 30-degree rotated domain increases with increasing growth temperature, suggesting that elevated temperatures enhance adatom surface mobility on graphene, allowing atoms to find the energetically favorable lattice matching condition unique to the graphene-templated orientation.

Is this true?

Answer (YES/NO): NO